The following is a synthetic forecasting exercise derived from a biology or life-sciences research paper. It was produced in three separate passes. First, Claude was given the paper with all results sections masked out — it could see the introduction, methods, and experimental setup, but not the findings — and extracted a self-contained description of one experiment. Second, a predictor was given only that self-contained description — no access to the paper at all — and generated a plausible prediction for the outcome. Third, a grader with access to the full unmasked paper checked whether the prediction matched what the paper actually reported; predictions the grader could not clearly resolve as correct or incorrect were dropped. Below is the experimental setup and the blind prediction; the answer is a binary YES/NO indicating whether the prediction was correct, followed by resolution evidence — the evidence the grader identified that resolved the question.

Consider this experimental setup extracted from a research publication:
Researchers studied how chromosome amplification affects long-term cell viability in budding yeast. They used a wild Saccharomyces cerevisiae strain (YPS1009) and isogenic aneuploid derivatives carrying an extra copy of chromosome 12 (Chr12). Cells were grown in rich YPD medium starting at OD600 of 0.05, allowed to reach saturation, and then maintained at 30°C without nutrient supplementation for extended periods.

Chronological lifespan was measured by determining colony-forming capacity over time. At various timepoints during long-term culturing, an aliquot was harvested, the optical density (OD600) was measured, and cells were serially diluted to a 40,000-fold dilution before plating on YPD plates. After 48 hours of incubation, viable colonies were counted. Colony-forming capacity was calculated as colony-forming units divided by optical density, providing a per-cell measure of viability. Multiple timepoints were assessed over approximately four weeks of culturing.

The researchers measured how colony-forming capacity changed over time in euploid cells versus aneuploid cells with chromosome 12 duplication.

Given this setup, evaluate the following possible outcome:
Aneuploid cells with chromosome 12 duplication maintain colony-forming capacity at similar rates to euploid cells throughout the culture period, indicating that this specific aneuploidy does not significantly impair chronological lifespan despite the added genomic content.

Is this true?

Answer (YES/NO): NO